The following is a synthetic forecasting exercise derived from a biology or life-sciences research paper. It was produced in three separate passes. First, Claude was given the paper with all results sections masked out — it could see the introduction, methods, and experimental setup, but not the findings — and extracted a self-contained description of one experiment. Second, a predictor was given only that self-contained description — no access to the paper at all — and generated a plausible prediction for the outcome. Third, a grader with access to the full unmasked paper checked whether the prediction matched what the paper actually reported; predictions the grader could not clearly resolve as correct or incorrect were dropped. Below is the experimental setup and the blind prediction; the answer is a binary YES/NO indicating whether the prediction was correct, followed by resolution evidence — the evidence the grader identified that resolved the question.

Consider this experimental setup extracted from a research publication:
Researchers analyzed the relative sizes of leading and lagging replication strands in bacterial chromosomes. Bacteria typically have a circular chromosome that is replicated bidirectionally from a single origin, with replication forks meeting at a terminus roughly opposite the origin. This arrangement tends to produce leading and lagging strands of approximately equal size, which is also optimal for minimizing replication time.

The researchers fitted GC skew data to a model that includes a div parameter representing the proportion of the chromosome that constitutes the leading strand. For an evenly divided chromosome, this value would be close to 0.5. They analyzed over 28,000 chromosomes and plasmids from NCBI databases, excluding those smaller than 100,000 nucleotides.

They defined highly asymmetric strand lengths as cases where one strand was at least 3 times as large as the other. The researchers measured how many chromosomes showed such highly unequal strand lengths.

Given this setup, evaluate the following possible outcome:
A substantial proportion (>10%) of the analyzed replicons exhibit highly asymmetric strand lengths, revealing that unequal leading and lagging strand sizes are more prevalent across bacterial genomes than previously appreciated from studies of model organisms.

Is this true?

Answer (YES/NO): NO